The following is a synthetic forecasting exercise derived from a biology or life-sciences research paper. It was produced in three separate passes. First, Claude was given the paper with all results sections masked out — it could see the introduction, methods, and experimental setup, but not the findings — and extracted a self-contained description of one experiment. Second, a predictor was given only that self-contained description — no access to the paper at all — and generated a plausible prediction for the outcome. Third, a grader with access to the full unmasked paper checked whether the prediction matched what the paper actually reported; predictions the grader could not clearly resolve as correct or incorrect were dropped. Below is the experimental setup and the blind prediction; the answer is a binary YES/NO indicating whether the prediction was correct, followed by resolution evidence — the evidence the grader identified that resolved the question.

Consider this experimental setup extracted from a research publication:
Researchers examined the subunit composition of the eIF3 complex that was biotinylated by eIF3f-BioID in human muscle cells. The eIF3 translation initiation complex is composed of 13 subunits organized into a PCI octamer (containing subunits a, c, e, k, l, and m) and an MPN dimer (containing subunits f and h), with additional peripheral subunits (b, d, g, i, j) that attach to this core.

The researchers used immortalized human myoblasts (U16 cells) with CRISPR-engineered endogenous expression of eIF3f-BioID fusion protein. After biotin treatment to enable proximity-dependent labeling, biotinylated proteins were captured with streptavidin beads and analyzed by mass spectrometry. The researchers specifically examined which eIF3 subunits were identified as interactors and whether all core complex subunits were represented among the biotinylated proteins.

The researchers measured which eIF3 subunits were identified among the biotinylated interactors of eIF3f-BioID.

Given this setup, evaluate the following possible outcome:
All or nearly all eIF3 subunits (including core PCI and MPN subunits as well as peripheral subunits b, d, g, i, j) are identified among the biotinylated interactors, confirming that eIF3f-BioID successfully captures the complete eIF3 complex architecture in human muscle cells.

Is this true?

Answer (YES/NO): NO